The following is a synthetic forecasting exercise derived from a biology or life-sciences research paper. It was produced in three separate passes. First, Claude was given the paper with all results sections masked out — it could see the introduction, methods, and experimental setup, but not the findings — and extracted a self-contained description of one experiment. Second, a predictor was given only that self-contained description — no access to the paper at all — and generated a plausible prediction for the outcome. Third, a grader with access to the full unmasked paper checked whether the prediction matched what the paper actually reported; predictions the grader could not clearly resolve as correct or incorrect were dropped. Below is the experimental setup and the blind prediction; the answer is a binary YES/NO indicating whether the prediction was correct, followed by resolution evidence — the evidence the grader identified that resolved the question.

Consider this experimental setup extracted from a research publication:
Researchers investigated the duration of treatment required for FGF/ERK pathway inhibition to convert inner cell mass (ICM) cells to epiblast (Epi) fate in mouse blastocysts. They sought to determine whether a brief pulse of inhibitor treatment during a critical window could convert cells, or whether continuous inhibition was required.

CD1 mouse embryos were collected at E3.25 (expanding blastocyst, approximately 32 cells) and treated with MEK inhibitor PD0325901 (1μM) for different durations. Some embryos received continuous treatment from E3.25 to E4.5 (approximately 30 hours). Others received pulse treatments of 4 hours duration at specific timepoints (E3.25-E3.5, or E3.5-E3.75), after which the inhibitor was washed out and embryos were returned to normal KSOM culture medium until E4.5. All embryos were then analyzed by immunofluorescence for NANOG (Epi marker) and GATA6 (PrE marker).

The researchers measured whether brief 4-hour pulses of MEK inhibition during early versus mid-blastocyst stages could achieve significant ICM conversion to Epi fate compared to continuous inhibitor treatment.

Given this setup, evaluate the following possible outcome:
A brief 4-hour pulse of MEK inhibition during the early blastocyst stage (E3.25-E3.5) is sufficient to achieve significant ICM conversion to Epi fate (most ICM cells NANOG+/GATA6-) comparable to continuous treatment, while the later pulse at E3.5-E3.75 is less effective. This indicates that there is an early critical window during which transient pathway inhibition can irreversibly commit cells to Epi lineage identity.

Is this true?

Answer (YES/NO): NO